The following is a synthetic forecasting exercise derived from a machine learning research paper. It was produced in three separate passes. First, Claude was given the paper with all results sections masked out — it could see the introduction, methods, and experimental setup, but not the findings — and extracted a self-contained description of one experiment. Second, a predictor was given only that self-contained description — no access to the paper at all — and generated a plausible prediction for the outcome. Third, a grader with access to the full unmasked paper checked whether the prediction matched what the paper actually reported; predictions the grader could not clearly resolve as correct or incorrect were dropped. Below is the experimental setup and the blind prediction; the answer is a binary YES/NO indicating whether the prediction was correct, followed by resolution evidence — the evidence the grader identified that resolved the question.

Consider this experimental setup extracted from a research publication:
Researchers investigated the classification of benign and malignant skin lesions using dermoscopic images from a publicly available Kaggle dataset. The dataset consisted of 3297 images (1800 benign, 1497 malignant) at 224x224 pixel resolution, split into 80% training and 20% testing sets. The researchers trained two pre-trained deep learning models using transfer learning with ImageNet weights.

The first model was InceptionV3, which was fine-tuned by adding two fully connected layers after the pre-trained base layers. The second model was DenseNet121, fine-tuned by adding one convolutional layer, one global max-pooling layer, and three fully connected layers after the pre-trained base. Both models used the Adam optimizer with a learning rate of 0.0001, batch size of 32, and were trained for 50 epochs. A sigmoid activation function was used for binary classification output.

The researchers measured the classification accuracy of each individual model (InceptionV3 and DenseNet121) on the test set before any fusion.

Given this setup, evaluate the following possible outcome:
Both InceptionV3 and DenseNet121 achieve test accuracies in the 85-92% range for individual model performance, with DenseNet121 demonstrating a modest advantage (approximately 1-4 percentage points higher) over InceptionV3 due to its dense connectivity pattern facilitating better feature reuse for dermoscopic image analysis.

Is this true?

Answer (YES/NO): NO